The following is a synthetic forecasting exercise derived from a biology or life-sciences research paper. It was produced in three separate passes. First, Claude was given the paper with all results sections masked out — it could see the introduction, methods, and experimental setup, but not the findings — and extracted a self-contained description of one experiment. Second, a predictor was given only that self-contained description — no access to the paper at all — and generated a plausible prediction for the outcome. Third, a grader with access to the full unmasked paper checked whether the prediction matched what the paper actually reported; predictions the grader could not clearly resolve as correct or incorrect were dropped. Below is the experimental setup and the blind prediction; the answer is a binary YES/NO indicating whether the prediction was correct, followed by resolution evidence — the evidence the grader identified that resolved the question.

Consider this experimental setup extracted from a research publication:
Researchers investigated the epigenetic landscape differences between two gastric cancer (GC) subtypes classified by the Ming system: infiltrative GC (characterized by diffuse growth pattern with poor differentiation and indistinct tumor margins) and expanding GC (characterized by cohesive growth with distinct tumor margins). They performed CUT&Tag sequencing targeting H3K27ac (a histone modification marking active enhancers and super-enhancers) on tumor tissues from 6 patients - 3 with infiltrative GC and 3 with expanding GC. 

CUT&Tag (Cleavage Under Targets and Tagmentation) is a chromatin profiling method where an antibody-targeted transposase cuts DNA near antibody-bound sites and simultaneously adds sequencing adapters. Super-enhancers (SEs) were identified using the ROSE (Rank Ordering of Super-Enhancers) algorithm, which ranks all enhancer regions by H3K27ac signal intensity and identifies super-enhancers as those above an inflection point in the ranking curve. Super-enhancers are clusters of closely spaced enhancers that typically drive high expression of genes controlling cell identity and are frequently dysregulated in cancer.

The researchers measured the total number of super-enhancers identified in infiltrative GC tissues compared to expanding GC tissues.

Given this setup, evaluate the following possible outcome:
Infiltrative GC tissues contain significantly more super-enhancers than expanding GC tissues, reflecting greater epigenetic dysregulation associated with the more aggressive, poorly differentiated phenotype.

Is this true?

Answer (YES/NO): YES